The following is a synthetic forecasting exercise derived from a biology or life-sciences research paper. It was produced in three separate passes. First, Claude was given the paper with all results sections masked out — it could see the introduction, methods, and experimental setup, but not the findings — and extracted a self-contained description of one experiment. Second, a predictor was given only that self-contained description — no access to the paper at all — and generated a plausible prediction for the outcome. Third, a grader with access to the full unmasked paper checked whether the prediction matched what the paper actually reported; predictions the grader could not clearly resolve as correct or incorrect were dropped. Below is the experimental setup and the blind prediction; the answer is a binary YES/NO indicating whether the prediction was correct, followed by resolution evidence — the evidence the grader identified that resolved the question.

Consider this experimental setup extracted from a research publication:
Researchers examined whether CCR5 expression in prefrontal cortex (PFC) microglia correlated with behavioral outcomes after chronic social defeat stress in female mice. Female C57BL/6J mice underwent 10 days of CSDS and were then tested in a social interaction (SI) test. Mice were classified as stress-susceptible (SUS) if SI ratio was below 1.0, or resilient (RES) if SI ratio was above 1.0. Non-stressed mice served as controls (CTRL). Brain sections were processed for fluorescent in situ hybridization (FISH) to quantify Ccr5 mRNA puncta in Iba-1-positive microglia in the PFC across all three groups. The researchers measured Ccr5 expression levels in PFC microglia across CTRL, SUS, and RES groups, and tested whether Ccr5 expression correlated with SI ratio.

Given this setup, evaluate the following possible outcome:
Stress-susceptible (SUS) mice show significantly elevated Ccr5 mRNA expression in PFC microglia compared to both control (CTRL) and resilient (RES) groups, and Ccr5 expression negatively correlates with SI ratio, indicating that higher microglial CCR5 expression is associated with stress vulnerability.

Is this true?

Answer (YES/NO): YES